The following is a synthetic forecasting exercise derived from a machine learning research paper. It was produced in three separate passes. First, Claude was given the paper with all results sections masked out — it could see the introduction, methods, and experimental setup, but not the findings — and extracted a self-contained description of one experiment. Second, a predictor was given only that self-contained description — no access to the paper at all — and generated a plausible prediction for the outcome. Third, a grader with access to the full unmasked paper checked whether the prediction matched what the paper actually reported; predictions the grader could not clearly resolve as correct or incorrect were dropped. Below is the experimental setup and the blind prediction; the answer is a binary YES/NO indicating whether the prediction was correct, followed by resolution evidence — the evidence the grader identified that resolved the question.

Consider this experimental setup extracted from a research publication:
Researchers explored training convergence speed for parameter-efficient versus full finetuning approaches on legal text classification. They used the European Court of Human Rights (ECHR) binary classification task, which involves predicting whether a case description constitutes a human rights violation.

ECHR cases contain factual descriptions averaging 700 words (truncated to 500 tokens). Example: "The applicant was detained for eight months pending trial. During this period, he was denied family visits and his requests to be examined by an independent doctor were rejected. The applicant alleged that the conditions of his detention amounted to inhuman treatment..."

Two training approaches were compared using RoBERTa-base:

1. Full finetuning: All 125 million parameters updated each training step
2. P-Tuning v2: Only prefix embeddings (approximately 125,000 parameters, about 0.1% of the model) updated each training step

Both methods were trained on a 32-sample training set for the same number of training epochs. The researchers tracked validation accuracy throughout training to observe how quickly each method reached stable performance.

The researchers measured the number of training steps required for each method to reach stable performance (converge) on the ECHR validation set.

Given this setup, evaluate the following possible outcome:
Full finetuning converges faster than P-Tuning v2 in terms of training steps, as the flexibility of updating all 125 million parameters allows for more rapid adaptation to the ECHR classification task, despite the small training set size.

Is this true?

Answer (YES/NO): YES